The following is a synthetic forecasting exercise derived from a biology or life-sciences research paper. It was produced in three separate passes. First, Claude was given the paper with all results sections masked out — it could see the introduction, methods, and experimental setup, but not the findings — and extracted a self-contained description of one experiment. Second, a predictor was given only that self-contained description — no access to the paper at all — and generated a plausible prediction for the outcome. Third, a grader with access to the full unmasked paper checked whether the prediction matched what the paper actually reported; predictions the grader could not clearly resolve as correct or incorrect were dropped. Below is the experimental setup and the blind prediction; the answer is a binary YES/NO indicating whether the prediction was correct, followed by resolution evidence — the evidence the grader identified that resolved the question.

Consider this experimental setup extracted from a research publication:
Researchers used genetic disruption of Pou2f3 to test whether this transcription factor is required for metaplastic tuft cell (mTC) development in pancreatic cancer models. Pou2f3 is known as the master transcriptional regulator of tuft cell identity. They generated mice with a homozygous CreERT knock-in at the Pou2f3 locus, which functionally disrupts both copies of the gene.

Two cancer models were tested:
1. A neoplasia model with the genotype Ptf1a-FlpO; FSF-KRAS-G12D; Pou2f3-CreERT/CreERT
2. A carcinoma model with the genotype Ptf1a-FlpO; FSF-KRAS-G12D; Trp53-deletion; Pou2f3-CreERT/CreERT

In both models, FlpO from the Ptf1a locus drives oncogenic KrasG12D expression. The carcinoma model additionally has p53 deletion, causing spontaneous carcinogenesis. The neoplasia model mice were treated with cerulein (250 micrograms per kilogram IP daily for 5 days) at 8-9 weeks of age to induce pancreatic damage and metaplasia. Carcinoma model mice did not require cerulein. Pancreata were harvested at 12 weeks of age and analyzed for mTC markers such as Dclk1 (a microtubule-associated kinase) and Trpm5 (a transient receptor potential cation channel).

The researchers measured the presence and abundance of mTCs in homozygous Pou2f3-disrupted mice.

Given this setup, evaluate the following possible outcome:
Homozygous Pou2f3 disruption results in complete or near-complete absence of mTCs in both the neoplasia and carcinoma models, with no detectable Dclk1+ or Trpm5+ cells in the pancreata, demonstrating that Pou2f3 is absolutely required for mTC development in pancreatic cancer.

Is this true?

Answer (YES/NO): YES